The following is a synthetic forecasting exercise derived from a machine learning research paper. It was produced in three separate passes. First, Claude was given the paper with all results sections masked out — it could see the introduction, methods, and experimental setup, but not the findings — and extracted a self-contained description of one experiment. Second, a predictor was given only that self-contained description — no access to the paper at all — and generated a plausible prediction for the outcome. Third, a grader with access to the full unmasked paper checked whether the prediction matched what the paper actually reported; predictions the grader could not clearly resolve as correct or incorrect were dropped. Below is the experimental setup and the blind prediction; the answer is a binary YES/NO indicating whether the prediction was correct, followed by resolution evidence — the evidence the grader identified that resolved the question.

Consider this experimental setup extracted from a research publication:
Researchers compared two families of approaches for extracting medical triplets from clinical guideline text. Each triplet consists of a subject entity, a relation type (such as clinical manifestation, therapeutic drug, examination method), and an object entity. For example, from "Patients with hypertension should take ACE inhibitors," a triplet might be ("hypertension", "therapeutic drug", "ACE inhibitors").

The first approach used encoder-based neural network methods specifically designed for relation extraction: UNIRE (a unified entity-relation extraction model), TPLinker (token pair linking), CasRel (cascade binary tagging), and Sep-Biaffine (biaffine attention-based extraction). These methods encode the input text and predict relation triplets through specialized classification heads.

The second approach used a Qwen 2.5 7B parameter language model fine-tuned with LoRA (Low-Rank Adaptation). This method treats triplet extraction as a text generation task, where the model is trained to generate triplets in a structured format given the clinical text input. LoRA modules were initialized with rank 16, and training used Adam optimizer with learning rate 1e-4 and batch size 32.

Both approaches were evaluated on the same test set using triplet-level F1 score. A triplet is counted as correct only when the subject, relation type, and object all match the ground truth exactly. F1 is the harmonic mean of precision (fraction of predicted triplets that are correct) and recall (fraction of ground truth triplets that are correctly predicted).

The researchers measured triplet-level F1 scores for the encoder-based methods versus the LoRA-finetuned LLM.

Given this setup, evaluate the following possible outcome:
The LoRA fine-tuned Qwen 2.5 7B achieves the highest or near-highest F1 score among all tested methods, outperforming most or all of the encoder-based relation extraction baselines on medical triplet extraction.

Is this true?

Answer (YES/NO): YES